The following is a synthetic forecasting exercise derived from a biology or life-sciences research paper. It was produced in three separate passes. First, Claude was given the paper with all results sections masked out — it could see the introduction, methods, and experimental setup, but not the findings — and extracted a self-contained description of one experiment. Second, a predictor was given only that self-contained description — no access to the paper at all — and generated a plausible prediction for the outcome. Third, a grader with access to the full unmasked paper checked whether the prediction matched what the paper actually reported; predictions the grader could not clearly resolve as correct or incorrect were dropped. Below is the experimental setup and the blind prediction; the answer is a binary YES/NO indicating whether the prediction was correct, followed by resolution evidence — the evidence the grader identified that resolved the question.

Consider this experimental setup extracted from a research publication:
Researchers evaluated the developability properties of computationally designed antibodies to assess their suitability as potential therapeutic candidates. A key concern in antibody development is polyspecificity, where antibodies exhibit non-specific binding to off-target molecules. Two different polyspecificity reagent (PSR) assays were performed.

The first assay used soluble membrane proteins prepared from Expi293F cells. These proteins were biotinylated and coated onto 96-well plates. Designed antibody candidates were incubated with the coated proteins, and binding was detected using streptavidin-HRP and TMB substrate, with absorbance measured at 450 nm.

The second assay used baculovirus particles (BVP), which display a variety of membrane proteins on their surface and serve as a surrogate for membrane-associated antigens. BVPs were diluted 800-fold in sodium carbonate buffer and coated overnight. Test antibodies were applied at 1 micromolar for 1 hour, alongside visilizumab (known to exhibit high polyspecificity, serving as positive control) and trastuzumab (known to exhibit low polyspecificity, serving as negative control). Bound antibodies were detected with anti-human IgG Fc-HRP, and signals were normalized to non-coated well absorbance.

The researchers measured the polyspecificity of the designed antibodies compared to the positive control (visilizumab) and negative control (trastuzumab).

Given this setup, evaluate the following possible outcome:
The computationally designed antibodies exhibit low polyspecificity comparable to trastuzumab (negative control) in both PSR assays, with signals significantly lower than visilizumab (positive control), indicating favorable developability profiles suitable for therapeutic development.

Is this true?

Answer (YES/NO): YES